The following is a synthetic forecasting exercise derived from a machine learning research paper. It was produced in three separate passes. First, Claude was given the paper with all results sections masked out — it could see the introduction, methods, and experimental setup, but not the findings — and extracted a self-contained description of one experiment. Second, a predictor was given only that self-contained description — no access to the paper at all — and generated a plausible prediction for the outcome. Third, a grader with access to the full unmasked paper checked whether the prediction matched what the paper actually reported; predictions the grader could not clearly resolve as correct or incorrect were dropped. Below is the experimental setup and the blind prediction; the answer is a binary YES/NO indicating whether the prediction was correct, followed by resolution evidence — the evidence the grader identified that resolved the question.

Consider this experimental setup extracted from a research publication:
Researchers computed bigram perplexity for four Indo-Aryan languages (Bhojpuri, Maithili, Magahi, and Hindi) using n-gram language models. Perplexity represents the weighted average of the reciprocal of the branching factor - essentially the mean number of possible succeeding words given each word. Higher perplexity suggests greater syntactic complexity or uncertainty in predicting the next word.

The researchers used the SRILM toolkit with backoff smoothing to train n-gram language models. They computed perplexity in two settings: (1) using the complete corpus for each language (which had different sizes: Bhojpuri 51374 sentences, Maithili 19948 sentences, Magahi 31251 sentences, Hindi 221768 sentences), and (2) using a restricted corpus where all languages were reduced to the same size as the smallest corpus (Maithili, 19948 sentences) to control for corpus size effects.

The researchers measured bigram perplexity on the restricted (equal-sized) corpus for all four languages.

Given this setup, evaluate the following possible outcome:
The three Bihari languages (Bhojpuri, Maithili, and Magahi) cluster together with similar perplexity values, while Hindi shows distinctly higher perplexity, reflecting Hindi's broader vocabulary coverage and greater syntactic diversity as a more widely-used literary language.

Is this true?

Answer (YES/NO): NO